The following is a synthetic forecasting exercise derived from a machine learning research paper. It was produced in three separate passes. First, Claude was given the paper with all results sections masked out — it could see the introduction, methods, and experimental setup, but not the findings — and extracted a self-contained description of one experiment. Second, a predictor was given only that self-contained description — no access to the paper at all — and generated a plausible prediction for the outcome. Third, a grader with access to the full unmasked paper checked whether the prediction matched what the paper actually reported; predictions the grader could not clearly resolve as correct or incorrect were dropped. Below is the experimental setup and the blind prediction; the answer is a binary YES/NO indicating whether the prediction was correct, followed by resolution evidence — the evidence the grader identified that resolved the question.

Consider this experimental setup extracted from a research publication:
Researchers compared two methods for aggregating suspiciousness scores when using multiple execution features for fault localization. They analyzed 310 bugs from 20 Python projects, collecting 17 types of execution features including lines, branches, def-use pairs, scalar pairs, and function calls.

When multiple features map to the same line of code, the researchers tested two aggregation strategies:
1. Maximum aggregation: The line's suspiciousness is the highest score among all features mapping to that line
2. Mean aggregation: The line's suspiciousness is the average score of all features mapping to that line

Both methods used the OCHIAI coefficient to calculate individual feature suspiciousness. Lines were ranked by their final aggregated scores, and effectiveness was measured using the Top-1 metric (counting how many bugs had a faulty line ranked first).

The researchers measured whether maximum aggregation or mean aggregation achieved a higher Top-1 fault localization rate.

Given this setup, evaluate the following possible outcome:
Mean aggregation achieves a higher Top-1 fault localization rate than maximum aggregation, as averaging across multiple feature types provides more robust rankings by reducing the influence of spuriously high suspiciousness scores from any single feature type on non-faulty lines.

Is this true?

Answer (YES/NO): NO